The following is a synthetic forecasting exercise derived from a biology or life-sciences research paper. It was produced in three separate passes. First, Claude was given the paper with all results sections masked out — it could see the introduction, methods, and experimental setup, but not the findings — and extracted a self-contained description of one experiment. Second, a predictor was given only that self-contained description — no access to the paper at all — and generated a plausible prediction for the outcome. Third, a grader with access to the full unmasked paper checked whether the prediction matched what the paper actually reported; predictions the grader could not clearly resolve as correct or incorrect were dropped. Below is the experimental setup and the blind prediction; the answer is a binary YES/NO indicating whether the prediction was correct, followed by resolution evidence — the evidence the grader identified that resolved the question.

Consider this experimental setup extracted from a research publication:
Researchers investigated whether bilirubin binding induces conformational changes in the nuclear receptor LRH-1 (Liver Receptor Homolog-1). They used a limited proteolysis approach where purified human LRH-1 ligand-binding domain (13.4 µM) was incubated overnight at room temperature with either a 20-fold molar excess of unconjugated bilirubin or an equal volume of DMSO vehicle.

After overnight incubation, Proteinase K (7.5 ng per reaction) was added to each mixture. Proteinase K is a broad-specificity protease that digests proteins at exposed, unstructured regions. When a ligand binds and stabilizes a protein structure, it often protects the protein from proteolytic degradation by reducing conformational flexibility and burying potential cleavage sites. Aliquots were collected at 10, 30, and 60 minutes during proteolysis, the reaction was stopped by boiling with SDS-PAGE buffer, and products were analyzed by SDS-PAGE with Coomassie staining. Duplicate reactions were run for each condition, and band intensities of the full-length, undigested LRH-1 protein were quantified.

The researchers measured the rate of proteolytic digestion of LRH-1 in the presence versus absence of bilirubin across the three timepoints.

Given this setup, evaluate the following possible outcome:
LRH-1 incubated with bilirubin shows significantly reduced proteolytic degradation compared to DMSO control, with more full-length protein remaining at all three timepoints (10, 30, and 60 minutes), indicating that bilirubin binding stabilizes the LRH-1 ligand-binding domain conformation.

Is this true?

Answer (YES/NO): YES